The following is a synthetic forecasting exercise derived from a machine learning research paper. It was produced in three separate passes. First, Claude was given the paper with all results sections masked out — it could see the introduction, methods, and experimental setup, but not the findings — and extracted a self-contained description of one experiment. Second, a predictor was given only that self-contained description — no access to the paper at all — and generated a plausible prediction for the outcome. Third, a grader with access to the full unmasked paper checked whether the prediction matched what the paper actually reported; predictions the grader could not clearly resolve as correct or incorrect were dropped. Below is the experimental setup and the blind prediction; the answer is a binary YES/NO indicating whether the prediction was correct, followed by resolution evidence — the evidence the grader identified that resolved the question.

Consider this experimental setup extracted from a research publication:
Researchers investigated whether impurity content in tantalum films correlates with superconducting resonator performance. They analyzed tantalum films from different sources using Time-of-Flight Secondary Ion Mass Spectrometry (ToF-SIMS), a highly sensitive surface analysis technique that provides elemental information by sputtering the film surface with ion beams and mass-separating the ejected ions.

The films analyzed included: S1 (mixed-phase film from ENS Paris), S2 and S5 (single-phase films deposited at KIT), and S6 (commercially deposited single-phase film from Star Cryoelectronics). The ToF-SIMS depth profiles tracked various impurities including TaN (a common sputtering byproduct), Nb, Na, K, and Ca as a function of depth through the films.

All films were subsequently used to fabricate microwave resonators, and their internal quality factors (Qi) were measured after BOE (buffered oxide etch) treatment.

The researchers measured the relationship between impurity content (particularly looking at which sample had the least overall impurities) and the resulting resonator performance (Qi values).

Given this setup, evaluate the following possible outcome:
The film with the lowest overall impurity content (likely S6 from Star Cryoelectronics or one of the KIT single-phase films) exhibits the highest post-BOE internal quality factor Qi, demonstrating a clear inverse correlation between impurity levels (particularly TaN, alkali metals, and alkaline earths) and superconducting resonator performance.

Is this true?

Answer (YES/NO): NO